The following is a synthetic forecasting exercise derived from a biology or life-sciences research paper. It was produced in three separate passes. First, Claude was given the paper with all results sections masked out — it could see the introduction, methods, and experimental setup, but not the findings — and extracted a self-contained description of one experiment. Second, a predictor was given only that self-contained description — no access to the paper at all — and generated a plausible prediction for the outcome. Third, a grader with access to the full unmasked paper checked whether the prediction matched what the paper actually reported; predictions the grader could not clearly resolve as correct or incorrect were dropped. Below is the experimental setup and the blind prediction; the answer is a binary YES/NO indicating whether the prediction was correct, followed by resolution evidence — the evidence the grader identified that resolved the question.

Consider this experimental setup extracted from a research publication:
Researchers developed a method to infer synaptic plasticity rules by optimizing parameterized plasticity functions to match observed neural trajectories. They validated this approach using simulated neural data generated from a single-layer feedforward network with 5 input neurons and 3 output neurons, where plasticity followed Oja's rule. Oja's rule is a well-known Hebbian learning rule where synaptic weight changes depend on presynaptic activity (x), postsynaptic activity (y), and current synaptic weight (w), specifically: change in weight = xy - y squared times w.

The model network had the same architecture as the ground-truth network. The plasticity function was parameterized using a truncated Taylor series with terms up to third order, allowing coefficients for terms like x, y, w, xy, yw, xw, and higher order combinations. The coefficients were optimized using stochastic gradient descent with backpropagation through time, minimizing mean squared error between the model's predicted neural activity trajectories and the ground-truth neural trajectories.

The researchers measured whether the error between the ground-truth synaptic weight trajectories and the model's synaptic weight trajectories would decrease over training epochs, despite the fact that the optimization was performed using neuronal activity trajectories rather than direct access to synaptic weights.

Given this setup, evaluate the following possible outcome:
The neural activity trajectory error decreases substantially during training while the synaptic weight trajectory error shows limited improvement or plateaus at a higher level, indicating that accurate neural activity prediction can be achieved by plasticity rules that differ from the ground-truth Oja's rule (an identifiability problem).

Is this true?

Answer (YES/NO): NO